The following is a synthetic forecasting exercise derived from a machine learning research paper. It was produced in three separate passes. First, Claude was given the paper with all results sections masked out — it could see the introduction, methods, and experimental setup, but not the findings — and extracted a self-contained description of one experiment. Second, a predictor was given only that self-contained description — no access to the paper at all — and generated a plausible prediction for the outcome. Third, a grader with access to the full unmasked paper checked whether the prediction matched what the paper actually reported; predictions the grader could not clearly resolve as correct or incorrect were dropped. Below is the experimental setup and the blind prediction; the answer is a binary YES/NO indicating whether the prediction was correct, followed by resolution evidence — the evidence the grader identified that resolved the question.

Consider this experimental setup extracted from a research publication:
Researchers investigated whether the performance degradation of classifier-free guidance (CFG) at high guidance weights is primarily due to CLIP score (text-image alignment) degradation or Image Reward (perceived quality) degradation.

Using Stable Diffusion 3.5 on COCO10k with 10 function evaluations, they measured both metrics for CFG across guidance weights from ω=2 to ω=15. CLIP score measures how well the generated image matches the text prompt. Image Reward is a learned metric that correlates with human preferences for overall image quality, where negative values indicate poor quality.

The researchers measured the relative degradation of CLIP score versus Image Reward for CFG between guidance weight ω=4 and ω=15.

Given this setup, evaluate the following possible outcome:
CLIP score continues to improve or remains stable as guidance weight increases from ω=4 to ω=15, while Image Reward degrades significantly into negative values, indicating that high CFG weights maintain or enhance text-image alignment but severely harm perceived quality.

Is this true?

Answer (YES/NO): NO